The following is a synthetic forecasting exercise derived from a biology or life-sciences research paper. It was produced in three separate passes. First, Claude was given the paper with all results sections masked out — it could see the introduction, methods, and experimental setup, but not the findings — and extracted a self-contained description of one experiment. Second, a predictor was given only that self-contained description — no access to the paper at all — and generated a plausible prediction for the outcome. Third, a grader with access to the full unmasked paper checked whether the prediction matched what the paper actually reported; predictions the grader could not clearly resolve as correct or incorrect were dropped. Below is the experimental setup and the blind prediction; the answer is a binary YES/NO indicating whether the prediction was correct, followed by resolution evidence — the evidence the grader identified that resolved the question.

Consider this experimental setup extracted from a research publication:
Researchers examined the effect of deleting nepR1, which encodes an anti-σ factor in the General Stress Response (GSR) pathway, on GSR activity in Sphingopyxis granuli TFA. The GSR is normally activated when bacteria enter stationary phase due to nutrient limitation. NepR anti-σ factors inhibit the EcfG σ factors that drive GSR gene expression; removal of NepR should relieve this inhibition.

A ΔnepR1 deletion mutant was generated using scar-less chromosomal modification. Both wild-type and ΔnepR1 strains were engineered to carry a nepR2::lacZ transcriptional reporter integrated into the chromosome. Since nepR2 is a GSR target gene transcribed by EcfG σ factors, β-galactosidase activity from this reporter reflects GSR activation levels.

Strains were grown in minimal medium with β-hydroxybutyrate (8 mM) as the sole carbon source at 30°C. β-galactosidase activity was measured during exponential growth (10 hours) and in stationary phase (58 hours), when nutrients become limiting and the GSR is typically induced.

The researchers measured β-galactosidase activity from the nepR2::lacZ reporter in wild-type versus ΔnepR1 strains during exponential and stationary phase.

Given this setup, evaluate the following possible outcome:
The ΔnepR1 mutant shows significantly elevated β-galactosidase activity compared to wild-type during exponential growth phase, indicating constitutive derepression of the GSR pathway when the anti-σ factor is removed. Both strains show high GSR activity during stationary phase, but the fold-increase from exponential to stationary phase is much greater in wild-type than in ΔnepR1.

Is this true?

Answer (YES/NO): YES